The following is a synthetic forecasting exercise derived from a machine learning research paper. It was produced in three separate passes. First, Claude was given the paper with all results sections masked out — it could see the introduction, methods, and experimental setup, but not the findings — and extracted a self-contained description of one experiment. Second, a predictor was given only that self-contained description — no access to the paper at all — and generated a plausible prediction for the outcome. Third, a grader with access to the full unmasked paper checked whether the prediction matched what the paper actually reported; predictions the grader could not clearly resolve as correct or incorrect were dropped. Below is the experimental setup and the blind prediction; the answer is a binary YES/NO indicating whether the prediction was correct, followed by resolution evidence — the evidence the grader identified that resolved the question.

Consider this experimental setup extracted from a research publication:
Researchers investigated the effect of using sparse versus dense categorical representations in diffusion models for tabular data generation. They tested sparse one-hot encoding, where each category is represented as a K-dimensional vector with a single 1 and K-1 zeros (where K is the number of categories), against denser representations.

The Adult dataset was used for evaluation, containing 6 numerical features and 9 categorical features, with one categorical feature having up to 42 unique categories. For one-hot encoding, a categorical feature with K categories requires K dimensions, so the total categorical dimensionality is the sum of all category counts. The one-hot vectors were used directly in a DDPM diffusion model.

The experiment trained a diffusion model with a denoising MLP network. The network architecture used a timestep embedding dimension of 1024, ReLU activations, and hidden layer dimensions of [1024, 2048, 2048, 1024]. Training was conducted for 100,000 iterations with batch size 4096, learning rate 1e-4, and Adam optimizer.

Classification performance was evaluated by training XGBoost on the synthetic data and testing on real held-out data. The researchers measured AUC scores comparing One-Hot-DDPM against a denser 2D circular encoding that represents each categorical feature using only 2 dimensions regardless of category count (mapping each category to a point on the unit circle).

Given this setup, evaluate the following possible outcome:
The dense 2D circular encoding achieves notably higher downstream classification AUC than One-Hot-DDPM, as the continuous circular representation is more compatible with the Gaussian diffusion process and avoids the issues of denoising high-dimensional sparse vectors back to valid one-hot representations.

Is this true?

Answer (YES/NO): YES